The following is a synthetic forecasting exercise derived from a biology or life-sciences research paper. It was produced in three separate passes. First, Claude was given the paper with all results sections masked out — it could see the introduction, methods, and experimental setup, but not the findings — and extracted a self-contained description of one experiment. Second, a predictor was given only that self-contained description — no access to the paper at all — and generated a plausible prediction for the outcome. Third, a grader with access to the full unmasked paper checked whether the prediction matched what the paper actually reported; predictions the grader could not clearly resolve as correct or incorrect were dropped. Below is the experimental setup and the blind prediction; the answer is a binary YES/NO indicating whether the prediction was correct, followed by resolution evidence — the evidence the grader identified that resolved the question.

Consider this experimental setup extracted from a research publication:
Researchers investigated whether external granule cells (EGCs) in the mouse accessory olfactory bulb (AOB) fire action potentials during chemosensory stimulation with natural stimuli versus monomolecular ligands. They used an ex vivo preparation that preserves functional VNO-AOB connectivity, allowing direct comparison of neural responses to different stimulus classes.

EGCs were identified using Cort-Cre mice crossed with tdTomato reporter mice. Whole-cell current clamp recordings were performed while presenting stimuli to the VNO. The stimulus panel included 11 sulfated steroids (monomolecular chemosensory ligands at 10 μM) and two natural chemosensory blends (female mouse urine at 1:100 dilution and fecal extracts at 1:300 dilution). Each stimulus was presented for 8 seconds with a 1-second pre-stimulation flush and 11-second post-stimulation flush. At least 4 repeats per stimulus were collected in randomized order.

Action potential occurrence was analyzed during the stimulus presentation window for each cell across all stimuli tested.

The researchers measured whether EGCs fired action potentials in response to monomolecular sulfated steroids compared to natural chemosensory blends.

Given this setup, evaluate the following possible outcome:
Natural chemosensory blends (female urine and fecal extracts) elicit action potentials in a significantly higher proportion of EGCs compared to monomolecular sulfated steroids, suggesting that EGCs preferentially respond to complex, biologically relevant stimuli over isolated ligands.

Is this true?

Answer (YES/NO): YES